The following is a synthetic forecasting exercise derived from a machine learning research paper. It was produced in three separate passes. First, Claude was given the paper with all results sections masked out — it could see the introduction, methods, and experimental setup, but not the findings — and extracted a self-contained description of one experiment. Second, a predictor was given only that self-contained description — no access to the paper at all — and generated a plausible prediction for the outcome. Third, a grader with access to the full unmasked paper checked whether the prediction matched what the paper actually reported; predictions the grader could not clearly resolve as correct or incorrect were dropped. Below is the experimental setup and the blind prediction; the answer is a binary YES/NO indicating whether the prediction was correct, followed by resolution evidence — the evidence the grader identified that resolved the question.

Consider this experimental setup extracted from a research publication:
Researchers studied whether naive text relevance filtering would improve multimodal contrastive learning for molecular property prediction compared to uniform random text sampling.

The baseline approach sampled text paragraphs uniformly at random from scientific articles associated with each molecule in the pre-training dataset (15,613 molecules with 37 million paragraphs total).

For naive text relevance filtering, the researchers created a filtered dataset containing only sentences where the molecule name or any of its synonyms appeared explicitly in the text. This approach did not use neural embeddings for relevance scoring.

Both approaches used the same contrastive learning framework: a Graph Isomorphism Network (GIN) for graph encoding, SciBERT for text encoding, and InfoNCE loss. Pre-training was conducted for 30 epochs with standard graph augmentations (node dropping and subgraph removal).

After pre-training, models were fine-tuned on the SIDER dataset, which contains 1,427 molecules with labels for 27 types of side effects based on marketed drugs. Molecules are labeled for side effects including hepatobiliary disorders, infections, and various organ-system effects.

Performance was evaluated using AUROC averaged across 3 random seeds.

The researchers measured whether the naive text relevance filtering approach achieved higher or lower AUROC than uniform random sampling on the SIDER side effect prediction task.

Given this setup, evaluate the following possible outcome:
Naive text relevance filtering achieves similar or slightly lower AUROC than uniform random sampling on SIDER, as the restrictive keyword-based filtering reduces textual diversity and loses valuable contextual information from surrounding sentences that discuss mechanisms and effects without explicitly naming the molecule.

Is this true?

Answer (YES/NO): NO